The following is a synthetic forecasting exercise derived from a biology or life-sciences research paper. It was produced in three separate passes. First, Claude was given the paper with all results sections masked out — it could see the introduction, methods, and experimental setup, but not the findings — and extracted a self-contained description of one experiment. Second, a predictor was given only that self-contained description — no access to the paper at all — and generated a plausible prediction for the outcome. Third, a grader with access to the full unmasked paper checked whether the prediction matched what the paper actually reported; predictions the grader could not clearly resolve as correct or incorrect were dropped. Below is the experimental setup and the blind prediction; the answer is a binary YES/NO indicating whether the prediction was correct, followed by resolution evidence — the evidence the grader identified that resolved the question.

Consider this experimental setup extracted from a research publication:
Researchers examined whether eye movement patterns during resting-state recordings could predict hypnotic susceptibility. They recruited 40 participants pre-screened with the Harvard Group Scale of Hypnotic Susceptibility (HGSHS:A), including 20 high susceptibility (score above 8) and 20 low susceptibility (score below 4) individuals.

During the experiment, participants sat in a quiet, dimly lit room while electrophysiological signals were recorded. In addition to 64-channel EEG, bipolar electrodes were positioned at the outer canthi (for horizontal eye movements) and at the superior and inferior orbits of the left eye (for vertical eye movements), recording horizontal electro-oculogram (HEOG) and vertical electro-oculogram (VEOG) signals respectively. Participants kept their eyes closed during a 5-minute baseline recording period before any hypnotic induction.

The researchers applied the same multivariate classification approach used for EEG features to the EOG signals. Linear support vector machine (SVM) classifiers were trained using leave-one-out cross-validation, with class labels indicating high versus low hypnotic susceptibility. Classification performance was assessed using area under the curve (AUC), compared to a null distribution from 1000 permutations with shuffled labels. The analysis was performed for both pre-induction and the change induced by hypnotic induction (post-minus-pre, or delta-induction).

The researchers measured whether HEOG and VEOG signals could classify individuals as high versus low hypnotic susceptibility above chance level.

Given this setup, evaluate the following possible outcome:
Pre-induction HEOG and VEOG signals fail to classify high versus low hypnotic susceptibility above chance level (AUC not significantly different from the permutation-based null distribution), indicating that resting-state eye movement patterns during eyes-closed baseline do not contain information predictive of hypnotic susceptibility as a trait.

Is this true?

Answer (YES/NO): YES